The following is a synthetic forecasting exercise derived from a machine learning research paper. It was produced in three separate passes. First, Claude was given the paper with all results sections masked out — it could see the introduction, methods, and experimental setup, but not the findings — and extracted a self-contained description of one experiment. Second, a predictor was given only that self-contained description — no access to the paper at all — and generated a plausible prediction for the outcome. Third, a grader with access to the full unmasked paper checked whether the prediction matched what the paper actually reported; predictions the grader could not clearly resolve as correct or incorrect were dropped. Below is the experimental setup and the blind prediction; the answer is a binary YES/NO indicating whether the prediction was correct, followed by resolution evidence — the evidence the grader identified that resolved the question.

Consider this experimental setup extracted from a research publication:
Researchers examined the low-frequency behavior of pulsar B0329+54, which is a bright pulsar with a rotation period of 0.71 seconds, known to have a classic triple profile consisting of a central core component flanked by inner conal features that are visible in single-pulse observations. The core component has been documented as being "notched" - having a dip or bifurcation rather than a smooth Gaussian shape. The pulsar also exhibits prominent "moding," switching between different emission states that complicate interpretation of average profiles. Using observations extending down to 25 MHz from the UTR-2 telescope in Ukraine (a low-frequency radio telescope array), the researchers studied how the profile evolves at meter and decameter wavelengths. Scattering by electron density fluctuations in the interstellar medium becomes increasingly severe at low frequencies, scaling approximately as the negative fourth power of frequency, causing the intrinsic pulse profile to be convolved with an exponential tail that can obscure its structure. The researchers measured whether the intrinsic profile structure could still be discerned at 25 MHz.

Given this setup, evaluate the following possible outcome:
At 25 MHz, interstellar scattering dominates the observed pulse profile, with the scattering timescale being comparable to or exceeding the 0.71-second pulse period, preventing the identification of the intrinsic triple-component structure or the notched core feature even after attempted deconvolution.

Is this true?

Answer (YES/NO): YES